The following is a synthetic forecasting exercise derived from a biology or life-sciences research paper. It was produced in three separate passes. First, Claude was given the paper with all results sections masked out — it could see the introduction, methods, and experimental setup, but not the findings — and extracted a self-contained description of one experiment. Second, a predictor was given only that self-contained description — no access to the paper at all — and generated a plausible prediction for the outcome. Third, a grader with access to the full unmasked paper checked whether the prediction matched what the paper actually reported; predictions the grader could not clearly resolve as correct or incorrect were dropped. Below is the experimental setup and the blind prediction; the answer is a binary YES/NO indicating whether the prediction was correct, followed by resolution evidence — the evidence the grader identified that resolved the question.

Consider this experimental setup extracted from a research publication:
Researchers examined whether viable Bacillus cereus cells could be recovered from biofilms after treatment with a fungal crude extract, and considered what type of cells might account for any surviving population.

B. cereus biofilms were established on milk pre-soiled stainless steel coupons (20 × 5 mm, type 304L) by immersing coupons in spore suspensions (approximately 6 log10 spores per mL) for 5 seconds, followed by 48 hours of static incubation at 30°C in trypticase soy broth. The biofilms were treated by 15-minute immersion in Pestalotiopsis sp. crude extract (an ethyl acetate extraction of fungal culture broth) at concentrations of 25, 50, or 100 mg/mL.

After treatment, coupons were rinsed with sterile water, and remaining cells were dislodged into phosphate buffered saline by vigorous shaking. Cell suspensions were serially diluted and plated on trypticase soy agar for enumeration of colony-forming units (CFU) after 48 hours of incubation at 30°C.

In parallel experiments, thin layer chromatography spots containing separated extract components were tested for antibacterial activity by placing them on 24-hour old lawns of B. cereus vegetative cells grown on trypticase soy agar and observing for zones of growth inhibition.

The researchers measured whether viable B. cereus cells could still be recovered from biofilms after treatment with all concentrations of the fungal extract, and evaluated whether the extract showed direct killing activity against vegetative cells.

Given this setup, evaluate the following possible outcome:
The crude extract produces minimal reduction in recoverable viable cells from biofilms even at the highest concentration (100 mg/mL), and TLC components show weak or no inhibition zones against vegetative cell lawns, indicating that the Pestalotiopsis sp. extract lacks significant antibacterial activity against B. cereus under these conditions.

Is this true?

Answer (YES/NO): NO